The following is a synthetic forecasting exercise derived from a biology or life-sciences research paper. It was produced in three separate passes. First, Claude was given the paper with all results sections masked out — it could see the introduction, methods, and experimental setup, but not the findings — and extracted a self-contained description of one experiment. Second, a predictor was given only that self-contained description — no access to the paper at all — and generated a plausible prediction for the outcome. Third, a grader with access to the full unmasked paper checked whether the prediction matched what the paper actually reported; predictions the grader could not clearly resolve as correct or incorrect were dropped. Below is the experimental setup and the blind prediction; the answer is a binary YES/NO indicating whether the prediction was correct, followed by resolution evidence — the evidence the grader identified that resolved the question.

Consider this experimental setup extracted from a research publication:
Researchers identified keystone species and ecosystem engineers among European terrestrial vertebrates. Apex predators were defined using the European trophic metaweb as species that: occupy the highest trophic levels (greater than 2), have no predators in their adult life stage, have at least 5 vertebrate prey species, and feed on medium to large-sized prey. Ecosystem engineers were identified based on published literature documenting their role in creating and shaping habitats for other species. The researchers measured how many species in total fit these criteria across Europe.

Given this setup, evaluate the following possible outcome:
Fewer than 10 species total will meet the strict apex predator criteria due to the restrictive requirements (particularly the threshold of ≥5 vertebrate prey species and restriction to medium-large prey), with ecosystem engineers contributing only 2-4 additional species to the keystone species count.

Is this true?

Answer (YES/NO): NO